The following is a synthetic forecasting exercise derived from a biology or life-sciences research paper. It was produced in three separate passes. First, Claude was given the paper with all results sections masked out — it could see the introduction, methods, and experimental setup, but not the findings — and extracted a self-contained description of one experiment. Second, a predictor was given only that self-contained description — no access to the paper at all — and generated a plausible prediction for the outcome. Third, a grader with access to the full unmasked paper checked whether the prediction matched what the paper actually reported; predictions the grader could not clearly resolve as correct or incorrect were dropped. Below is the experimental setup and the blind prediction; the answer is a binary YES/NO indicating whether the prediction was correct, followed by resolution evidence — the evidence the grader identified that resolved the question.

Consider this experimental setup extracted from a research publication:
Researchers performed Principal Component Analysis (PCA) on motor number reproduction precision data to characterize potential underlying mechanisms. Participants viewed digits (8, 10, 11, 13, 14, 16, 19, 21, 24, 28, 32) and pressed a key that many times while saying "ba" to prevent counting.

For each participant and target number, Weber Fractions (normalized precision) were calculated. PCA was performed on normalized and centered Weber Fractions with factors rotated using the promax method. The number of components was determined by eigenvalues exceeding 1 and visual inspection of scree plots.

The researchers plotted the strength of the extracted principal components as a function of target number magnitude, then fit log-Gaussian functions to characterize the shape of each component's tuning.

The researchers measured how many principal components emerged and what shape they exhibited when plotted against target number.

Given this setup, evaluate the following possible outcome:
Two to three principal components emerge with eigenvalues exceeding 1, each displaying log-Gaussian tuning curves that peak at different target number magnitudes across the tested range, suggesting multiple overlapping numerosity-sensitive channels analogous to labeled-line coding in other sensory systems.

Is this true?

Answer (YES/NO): YES